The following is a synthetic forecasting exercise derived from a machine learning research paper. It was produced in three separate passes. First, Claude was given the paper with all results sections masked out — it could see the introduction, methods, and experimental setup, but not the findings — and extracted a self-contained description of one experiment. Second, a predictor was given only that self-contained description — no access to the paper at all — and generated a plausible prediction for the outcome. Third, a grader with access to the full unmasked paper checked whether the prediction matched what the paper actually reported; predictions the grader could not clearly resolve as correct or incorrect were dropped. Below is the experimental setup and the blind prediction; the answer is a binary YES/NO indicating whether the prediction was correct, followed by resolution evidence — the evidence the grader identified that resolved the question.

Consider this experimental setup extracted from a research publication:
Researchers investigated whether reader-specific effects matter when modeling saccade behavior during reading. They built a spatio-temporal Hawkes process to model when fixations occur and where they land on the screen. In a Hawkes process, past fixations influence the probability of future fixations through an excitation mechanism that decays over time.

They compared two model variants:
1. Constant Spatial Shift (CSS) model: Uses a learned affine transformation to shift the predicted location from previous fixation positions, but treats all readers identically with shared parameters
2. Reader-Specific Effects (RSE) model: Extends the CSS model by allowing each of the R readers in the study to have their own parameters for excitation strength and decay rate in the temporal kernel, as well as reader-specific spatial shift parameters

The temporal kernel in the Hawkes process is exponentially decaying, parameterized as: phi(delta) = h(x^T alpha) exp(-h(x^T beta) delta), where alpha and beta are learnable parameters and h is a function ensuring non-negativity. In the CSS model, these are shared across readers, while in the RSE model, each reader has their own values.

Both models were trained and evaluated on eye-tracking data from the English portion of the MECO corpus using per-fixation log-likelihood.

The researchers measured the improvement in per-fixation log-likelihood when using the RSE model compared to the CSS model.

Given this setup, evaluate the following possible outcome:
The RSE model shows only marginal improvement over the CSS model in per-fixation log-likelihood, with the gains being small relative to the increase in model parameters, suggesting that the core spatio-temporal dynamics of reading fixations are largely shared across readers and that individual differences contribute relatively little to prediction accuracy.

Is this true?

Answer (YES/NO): NO